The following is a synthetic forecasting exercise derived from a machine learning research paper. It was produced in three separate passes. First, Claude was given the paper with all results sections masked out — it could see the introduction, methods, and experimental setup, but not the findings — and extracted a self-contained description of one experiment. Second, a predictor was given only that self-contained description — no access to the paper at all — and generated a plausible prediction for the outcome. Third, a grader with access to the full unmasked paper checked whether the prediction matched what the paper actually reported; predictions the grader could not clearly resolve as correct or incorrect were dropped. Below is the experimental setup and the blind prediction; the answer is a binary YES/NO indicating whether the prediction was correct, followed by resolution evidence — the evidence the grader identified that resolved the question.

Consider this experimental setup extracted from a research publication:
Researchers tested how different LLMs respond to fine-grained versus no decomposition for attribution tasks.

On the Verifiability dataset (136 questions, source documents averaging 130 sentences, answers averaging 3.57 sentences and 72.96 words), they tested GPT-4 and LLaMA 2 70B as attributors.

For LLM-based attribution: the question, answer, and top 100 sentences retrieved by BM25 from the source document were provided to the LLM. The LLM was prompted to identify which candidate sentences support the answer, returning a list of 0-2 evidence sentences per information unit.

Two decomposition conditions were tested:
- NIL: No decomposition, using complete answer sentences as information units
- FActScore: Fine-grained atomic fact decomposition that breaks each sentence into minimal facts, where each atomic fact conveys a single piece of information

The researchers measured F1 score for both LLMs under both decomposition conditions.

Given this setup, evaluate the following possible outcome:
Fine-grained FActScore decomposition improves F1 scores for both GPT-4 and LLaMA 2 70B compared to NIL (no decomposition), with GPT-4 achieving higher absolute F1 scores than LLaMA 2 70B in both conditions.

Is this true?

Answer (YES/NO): NO